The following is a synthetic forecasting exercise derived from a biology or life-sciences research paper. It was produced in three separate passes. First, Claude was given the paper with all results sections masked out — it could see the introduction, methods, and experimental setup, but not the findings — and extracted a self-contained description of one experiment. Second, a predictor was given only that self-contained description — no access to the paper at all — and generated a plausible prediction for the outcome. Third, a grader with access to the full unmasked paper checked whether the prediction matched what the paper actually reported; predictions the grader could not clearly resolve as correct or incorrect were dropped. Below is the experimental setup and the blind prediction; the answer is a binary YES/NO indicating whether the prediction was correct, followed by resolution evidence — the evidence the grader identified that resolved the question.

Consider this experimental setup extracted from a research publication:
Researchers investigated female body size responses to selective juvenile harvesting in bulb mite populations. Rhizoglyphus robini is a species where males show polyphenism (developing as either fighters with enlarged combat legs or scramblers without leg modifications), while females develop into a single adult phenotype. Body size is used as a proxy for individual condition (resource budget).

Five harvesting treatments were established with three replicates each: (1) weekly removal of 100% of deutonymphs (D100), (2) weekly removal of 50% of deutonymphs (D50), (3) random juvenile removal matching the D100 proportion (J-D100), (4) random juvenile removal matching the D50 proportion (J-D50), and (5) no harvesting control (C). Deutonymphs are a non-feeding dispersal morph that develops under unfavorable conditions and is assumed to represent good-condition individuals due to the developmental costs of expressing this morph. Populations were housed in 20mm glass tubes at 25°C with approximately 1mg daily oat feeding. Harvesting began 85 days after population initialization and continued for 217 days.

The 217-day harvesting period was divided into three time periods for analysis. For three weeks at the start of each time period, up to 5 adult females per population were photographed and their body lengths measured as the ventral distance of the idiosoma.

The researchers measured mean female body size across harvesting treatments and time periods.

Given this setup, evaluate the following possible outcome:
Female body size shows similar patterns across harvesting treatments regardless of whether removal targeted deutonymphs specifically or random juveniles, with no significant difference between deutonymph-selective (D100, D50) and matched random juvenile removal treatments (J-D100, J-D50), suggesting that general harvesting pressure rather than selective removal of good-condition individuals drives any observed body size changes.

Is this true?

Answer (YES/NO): NO